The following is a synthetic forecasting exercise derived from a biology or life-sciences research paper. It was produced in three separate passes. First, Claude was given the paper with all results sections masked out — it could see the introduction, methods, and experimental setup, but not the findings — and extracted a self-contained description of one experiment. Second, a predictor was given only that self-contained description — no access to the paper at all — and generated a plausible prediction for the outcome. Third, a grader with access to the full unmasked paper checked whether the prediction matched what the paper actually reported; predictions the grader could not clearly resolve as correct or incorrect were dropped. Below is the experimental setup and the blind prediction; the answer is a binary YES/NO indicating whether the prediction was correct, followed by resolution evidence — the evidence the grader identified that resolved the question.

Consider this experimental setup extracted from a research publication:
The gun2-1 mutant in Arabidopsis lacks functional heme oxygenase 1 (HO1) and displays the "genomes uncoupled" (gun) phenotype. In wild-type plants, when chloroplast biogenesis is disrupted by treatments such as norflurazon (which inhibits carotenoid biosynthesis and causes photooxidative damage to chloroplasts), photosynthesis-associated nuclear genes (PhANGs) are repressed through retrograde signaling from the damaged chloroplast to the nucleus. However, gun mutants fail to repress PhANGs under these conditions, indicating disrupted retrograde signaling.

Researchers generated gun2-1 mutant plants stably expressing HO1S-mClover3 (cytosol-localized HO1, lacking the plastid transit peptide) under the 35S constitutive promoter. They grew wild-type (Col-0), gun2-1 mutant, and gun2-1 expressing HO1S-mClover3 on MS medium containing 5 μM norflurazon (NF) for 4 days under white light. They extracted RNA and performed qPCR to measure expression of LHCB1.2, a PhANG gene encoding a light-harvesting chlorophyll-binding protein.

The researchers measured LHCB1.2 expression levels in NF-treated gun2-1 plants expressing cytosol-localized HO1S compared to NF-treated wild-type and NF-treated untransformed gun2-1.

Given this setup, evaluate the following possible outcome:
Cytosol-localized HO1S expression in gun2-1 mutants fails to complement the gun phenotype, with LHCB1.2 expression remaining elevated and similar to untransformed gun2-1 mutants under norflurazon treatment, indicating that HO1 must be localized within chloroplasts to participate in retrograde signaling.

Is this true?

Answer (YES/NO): NO